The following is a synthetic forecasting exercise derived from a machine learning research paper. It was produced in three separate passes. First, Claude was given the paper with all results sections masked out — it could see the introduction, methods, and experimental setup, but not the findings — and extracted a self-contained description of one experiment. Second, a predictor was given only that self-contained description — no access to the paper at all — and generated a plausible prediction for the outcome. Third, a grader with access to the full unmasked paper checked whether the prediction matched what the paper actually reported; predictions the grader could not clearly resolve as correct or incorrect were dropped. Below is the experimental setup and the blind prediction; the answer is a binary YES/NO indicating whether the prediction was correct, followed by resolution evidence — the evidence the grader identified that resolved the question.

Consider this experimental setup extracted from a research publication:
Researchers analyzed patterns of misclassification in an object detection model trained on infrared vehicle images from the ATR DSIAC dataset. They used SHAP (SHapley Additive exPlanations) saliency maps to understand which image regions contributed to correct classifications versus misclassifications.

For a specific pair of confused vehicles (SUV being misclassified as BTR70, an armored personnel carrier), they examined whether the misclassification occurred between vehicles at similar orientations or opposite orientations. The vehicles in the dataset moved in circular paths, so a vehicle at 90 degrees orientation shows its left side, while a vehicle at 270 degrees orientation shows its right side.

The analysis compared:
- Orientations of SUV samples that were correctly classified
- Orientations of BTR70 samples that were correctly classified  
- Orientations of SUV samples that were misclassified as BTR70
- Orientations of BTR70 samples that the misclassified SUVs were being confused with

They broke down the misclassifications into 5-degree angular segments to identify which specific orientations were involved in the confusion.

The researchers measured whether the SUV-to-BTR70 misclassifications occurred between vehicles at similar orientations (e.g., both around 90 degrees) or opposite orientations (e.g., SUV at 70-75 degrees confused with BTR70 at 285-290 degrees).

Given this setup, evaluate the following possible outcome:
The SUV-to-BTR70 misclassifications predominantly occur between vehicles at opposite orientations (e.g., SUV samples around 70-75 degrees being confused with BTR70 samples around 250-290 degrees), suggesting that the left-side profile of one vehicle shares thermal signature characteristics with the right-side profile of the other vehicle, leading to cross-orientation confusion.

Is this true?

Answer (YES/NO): YES